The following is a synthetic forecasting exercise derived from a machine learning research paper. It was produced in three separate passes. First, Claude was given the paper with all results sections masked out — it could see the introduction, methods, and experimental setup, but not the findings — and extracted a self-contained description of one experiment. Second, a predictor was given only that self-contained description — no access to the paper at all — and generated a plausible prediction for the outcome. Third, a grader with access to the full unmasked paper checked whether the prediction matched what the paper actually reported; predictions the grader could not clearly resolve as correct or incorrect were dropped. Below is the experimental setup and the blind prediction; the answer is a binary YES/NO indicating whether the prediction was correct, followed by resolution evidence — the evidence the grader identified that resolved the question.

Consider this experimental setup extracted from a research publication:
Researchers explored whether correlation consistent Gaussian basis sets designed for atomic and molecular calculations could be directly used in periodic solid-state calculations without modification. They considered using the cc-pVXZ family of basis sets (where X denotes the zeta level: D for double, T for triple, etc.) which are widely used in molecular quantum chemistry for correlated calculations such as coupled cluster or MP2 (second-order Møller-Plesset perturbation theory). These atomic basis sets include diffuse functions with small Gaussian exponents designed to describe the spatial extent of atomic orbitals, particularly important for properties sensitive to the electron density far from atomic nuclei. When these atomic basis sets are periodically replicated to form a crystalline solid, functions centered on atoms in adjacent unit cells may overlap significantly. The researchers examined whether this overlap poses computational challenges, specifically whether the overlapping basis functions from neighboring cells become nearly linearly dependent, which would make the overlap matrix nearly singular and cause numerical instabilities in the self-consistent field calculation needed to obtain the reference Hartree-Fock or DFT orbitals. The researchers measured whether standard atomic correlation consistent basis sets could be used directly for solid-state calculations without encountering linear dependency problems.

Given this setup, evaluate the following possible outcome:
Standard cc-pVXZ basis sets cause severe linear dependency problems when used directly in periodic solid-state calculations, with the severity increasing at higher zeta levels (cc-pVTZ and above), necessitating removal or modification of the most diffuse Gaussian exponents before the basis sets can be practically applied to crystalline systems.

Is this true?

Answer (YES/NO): YES